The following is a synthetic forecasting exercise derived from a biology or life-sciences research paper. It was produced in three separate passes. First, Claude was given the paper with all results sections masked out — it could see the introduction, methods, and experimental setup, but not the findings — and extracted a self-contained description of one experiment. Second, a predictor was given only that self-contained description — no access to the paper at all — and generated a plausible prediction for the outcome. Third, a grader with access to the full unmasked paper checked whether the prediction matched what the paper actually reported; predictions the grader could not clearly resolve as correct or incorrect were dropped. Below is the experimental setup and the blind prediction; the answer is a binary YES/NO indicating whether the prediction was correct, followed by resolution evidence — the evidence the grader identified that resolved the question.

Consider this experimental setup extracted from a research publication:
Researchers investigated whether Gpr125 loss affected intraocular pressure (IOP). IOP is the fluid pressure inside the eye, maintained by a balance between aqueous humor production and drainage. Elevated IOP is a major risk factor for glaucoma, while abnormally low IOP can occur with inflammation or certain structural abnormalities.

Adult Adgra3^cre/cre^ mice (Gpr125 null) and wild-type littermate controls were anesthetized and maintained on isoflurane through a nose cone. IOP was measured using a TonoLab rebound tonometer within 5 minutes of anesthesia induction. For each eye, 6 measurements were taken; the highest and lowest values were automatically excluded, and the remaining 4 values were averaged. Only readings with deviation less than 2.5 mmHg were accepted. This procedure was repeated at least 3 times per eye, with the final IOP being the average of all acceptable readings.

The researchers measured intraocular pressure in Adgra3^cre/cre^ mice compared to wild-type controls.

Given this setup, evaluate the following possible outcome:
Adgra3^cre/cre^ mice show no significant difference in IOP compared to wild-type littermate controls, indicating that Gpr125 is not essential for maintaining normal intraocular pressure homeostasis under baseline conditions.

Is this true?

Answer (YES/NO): YES